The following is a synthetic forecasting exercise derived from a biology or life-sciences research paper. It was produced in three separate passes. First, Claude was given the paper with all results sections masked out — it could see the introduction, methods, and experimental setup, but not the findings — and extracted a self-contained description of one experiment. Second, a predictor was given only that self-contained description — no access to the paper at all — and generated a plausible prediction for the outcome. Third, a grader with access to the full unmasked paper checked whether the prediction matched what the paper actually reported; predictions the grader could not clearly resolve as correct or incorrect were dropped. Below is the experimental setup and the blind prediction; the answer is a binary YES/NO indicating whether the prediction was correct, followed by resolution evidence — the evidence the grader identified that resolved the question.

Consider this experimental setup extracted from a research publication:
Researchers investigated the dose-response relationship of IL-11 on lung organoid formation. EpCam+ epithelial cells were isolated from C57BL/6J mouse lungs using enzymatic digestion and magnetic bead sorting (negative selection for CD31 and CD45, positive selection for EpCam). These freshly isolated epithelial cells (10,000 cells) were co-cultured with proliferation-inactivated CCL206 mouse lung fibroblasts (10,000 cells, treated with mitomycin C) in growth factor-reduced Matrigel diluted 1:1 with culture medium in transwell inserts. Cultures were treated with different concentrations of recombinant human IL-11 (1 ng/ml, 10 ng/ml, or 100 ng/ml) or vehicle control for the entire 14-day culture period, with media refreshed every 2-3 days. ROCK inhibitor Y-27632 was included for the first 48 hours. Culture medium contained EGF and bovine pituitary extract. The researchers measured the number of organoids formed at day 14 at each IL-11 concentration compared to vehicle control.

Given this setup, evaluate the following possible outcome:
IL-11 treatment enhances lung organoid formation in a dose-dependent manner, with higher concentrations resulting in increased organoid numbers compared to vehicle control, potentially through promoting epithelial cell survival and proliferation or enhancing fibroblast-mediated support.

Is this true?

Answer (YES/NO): NO